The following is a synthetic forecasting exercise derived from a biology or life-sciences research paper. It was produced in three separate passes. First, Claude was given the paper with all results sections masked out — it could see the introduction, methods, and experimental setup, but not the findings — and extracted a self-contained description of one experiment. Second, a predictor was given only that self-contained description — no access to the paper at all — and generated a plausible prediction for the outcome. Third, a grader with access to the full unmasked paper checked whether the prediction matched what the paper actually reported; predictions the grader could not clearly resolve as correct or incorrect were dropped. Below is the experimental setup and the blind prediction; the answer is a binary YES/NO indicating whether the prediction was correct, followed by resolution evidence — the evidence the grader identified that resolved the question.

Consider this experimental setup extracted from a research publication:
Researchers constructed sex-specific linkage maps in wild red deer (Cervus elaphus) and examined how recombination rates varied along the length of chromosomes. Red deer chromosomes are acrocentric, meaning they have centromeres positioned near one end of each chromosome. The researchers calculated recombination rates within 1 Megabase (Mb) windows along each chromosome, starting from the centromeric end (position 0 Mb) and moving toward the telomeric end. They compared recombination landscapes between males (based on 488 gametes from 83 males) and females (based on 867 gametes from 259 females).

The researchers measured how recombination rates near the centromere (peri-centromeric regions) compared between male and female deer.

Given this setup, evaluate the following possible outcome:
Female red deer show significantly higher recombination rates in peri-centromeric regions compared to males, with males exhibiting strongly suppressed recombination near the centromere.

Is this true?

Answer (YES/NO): NO